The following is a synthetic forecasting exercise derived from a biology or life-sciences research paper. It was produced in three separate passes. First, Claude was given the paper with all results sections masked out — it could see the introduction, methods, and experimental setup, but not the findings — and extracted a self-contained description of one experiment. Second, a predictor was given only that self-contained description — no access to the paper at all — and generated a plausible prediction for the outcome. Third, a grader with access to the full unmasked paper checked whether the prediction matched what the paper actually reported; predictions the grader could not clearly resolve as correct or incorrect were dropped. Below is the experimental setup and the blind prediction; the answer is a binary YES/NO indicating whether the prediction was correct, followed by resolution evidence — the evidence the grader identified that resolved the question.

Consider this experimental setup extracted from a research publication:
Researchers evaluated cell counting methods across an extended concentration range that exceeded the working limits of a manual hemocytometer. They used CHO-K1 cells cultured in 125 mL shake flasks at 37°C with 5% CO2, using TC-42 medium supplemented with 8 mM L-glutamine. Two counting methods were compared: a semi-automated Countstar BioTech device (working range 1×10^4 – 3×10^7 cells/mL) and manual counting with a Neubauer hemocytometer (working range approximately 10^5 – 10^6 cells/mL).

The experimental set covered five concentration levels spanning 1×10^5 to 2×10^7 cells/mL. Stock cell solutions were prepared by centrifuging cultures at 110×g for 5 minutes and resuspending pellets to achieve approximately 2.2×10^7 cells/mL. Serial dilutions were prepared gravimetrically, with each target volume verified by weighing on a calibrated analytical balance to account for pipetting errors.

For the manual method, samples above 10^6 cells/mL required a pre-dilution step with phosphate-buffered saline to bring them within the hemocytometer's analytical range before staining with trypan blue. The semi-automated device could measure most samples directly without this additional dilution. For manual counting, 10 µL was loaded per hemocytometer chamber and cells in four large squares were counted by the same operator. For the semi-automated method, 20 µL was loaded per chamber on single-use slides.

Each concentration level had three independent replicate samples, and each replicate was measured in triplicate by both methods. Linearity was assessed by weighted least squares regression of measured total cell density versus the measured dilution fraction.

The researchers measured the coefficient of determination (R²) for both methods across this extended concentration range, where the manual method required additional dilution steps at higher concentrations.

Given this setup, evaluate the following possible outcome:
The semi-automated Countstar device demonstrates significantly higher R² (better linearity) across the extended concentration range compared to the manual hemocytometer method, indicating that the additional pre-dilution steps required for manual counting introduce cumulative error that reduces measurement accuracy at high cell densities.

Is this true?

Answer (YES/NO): NO